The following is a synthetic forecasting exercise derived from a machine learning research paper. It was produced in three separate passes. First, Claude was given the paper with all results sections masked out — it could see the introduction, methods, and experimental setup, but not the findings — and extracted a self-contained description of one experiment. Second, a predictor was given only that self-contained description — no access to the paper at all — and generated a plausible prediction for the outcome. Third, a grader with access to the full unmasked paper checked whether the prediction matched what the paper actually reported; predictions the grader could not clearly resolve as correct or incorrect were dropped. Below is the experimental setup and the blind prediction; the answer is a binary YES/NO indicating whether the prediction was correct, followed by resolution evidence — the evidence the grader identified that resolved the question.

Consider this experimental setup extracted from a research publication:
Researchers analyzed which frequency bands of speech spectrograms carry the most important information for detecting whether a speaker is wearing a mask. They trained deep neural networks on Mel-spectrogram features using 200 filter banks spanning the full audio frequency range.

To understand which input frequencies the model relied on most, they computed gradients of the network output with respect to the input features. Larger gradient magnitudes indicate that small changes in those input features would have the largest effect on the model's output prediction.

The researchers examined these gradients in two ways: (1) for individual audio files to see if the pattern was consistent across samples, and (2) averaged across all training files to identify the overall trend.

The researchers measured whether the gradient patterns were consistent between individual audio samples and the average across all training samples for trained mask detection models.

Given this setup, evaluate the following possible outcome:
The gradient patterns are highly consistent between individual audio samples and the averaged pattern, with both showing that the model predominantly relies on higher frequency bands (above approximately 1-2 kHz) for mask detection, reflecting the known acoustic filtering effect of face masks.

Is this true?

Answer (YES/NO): NO